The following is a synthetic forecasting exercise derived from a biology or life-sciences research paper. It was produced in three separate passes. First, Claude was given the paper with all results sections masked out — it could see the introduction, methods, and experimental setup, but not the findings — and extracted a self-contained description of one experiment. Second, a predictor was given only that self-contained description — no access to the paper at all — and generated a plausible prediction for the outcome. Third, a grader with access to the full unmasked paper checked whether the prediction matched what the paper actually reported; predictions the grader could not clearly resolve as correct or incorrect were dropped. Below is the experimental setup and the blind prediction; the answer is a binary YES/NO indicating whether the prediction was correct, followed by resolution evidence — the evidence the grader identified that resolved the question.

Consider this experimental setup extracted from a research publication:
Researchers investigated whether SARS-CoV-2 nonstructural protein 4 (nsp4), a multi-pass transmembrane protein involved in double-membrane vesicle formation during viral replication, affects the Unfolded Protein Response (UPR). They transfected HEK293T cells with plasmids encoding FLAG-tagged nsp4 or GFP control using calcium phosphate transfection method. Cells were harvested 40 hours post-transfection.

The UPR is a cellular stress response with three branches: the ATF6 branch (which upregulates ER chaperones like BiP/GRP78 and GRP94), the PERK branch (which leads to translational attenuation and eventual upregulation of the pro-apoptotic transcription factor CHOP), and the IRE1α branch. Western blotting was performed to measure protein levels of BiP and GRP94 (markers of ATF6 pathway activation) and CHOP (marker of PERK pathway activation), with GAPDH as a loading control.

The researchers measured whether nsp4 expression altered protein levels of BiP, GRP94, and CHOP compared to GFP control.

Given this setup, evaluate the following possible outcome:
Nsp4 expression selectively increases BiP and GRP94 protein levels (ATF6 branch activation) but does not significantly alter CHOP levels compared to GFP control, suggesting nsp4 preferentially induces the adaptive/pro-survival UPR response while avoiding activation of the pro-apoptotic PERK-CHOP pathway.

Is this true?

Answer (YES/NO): NO